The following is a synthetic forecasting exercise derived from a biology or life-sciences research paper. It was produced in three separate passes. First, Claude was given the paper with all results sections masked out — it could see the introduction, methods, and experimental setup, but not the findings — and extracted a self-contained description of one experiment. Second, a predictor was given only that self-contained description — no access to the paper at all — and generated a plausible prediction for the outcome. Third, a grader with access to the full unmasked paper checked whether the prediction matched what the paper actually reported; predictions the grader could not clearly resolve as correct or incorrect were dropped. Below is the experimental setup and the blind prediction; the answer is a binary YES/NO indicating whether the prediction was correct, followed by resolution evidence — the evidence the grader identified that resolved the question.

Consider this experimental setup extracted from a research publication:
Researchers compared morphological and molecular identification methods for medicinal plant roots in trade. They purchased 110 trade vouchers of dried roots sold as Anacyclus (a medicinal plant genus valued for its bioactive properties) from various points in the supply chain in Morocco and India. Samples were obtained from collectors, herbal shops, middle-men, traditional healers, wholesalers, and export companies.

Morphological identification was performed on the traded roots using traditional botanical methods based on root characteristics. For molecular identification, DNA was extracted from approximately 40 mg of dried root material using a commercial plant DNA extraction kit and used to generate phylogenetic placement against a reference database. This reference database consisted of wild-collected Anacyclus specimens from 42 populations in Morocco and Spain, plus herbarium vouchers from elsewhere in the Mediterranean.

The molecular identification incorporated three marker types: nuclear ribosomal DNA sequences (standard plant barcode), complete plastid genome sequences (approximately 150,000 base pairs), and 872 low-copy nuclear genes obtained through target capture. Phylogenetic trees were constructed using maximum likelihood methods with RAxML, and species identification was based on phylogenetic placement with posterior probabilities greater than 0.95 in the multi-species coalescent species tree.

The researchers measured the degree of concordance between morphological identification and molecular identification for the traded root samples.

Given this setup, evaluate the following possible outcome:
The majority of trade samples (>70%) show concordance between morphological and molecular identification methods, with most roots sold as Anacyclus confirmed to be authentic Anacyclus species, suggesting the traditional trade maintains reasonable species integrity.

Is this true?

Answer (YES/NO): NO